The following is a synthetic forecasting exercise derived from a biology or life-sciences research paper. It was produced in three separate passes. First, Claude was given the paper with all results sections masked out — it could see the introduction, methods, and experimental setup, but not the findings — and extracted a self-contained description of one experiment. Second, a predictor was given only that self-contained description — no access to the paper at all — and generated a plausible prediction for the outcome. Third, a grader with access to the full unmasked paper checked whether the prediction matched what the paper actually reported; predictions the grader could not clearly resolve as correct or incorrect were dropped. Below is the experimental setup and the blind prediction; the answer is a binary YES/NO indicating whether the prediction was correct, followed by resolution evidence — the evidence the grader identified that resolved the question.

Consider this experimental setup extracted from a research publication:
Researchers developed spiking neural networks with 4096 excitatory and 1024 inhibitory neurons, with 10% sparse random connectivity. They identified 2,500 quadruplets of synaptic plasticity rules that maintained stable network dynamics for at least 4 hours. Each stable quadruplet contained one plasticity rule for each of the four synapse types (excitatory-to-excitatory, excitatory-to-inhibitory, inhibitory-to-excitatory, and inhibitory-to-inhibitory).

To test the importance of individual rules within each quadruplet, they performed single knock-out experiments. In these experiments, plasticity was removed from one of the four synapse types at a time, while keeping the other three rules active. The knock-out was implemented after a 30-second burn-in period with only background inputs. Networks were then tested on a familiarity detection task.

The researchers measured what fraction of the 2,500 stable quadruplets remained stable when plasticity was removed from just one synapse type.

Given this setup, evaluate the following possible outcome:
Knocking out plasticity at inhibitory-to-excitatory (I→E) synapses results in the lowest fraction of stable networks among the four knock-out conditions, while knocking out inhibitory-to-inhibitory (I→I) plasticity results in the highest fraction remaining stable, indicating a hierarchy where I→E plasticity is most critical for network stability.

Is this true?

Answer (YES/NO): NO